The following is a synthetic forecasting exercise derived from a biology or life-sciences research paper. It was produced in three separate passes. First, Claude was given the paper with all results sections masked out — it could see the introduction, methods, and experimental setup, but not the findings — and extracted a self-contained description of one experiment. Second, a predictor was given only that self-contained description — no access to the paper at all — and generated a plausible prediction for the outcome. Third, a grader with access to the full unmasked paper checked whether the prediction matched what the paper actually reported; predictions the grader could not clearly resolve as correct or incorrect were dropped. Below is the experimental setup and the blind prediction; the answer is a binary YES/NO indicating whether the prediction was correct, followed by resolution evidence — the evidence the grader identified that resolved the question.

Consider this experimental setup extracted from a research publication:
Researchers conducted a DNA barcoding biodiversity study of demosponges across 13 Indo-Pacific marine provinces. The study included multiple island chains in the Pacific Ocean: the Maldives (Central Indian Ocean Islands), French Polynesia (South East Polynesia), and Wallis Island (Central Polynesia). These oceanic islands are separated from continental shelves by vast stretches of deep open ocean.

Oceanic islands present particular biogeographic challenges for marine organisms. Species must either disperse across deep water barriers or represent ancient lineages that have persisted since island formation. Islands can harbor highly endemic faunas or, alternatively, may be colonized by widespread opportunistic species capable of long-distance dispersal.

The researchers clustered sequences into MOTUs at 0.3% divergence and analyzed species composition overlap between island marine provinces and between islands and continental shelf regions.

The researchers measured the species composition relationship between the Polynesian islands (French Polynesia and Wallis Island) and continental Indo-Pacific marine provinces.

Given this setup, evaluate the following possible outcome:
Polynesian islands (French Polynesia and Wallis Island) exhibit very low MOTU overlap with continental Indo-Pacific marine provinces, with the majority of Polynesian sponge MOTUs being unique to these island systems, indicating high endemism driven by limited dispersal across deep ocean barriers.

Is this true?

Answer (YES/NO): NO